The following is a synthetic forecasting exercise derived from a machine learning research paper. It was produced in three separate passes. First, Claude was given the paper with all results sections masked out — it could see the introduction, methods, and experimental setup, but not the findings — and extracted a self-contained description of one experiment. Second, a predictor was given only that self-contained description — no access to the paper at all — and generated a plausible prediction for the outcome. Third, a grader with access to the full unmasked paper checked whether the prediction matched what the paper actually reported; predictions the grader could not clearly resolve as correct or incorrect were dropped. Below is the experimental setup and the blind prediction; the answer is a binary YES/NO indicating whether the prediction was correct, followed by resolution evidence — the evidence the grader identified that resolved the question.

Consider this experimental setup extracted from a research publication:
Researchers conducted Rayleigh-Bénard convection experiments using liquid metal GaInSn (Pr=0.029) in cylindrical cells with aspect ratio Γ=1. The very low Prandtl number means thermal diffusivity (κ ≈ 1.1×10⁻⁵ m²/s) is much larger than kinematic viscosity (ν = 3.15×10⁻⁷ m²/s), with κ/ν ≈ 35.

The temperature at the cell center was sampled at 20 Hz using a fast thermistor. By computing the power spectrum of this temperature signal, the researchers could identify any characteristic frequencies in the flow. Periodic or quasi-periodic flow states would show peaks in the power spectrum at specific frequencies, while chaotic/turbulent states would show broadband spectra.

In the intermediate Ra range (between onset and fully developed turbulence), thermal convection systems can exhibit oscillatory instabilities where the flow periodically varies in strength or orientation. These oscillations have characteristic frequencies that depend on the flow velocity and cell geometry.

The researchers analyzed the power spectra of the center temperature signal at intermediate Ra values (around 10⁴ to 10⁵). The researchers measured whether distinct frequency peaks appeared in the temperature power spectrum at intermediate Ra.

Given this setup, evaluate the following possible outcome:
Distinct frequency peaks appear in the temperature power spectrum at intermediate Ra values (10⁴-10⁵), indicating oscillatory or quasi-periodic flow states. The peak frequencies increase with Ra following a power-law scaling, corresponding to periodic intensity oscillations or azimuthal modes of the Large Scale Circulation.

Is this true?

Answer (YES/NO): NO